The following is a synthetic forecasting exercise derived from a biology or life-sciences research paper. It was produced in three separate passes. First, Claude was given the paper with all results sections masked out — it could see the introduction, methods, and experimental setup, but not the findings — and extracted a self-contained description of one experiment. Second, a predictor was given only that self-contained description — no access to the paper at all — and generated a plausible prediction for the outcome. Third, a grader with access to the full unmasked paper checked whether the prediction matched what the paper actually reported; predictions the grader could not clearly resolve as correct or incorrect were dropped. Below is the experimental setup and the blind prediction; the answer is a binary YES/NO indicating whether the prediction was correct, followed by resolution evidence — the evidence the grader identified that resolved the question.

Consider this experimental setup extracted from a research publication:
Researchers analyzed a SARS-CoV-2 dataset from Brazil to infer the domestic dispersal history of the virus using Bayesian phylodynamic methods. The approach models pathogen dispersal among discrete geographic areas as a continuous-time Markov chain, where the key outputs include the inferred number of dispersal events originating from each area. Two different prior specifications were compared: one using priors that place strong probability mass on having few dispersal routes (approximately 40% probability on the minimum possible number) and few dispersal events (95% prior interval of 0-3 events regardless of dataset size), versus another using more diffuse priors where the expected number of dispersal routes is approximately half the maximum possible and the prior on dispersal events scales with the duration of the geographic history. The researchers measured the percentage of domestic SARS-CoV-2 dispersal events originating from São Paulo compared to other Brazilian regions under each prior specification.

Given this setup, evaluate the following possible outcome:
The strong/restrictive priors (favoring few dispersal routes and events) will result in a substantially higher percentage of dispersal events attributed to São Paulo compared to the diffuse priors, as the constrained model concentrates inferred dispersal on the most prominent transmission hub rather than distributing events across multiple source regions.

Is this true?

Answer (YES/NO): YES